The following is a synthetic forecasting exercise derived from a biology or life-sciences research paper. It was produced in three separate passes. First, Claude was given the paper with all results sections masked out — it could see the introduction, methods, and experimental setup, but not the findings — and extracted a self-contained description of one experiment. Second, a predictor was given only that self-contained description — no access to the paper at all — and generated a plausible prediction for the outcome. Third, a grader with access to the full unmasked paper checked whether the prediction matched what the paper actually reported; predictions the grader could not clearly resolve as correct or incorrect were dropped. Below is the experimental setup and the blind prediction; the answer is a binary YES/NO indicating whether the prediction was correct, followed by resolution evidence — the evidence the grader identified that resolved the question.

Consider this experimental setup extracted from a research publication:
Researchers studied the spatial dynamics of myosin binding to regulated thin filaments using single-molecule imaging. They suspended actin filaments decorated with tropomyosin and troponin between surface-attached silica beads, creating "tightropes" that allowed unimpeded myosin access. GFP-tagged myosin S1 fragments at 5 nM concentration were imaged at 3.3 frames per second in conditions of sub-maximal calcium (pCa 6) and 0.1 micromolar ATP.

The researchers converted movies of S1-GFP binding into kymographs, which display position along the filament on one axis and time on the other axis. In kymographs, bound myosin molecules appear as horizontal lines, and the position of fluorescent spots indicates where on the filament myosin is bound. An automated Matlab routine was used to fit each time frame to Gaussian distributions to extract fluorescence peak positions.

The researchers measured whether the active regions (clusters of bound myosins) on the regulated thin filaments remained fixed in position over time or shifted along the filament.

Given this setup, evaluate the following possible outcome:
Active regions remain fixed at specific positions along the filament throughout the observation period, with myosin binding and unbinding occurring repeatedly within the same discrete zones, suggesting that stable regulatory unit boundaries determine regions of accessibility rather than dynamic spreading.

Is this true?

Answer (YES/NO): NO